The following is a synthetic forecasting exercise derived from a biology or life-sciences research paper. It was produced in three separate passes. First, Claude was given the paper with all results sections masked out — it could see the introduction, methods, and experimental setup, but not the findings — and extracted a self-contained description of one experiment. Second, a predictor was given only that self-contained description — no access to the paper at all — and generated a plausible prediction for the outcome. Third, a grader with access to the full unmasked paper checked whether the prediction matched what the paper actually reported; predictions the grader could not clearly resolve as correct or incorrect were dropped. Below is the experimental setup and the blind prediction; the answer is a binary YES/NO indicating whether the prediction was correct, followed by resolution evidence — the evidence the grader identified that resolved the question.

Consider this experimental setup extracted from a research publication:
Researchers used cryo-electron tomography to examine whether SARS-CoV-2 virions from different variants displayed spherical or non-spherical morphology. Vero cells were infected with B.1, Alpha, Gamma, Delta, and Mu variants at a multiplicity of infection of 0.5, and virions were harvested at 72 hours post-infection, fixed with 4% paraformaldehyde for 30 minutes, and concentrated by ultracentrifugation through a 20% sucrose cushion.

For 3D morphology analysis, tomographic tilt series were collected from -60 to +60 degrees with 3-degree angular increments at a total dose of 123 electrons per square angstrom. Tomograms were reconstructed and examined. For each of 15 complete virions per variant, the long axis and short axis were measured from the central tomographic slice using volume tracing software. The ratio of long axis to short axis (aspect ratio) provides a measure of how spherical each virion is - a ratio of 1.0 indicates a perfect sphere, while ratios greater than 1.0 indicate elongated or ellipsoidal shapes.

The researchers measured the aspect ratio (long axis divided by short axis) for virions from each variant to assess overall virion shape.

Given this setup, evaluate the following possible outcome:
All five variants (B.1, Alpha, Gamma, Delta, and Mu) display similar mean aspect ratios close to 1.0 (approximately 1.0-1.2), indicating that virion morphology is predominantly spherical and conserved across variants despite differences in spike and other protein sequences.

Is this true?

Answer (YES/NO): YES